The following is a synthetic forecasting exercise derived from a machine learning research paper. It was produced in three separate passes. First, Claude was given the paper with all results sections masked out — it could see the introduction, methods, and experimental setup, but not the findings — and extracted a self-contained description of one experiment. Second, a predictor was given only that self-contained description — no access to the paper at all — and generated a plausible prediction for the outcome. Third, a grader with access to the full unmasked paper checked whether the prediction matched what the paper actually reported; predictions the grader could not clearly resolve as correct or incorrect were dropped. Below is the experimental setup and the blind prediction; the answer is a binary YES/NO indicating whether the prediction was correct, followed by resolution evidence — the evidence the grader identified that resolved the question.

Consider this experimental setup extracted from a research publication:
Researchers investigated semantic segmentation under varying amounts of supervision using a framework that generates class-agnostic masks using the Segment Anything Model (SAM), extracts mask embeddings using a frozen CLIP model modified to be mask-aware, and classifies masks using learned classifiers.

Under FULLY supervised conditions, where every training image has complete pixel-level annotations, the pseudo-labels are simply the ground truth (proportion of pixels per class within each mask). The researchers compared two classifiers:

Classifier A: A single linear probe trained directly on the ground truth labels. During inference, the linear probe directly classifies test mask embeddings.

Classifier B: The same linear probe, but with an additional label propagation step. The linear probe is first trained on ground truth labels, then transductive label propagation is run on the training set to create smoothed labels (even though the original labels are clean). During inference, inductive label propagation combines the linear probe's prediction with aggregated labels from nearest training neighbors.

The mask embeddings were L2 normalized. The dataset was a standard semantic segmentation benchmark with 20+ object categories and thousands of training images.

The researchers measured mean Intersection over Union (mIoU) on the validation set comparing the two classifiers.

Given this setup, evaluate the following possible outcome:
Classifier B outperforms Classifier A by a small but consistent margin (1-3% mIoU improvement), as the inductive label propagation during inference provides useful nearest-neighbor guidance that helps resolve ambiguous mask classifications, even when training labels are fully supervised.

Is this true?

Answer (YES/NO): YES